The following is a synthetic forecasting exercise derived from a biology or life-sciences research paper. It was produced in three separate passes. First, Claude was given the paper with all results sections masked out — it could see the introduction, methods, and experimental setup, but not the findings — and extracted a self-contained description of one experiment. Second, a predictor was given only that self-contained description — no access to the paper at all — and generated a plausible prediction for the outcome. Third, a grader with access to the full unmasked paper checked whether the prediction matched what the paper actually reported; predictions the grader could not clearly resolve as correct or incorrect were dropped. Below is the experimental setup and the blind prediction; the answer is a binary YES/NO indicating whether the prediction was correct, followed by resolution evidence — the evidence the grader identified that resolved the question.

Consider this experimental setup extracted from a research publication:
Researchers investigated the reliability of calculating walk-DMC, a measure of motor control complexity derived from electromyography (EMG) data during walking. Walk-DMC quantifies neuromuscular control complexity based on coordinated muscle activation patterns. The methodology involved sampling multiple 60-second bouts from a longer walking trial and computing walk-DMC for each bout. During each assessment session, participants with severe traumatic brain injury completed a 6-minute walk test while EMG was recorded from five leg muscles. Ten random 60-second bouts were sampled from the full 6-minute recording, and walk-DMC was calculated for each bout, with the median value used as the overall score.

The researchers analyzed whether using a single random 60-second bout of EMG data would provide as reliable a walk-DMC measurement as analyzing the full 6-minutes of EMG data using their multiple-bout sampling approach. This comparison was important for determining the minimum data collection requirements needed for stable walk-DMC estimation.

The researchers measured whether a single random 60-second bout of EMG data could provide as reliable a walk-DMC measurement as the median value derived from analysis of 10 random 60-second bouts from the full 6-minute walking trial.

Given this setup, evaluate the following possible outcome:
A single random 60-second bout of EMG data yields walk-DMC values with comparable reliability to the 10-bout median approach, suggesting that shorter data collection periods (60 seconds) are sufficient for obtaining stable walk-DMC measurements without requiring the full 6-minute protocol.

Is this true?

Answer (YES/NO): YES